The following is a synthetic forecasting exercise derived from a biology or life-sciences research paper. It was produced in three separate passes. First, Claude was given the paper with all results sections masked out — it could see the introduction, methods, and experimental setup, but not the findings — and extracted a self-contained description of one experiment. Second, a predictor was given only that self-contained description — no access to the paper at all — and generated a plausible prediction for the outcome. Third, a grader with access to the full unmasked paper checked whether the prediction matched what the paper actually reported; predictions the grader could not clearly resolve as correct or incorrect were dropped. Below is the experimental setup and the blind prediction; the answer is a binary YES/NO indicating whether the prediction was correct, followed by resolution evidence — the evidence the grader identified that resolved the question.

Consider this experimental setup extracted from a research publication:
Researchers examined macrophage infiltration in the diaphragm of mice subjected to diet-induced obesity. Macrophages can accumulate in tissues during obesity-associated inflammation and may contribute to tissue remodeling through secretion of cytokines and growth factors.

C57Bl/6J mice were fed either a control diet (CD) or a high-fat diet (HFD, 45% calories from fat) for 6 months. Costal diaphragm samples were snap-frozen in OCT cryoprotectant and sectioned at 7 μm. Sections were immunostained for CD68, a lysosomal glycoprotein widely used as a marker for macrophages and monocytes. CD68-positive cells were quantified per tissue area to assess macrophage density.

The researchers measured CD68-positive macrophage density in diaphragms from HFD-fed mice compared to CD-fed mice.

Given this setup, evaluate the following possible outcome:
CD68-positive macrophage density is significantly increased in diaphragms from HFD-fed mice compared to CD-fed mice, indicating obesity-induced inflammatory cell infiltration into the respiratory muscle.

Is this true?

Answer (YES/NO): YES